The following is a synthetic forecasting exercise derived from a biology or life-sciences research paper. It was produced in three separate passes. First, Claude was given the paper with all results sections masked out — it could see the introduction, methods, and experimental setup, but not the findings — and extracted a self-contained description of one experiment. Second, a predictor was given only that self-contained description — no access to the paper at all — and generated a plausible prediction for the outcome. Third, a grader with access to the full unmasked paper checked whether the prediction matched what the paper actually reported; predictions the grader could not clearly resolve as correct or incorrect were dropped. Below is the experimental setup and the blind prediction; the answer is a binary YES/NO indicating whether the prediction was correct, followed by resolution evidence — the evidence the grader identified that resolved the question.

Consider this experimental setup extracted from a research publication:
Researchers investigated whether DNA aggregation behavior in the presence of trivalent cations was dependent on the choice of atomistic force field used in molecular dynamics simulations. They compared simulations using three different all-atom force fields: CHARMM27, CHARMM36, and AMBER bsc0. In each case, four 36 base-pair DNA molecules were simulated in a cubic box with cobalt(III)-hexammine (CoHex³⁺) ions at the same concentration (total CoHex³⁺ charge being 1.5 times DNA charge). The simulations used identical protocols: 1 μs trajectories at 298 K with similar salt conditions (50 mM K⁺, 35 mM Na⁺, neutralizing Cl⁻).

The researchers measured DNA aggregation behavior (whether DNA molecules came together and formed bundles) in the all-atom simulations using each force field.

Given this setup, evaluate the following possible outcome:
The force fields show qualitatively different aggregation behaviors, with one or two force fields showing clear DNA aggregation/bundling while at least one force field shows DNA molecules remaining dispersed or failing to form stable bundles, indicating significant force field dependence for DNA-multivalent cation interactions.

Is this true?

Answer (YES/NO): NO